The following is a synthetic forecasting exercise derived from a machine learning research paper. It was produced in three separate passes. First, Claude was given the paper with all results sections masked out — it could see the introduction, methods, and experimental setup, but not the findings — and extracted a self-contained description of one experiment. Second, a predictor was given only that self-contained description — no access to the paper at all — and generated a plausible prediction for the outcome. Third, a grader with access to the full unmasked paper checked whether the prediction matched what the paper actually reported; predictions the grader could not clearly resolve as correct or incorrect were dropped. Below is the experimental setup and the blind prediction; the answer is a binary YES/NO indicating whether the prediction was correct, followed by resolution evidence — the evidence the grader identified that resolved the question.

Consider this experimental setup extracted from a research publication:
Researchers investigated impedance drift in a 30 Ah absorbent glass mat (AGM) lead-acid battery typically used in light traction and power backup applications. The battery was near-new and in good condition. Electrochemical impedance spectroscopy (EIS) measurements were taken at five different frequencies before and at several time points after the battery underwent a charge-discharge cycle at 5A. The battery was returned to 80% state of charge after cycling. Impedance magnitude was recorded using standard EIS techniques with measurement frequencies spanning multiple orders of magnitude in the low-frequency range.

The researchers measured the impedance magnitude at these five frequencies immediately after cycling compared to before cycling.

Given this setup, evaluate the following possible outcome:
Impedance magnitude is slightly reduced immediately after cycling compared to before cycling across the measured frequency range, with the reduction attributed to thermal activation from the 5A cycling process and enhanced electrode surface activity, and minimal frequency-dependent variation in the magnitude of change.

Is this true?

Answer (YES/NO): NO